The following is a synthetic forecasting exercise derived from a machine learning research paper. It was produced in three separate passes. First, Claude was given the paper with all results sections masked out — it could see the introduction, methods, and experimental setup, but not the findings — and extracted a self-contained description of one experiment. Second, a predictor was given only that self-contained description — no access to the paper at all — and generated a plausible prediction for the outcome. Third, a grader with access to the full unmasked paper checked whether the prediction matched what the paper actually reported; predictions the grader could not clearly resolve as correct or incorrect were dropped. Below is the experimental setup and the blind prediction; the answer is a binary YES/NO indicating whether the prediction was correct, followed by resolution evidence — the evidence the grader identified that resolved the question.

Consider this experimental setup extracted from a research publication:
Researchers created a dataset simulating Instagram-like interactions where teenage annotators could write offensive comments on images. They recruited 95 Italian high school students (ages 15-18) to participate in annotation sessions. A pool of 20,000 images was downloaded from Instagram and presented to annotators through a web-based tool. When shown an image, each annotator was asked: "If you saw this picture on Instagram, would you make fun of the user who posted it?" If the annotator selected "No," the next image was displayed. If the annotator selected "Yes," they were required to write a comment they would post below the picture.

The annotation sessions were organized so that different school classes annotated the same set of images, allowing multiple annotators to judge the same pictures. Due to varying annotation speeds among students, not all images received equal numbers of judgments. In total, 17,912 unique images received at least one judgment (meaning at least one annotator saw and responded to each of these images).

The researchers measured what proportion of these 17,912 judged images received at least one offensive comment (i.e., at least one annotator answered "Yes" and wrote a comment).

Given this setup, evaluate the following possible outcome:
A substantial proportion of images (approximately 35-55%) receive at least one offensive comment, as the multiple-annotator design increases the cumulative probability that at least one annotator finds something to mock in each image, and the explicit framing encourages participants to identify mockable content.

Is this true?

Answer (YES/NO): NO